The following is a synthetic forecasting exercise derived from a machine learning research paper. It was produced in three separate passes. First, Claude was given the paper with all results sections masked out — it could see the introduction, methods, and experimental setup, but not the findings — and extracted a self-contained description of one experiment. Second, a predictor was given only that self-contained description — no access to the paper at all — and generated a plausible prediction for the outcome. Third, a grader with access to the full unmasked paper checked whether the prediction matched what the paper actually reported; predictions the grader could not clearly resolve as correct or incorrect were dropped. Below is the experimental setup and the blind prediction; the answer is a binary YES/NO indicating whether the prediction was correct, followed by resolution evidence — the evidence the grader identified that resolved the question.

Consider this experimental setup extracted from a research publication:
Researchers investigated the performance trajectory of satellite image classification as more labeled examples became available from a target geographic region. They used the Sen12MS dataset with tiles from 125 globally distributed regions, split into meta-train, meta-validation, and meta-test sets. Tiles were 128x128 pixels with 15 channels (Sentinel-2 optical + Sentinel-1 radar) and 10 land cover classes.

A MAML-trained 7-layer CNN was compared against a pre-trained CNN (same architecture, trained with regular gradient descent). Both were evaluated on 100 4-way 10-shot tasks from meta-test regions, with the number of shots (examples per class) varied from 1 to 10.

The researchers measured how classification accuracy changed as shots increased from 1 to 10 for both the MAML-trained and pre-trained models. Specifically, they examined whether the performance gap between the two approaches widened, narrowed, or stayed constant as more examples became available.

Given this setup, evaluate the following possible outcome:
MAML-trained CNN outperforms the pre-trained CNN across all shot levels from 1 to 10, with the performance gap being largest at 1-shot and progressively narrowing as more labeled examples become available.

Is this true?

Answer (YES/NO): YES